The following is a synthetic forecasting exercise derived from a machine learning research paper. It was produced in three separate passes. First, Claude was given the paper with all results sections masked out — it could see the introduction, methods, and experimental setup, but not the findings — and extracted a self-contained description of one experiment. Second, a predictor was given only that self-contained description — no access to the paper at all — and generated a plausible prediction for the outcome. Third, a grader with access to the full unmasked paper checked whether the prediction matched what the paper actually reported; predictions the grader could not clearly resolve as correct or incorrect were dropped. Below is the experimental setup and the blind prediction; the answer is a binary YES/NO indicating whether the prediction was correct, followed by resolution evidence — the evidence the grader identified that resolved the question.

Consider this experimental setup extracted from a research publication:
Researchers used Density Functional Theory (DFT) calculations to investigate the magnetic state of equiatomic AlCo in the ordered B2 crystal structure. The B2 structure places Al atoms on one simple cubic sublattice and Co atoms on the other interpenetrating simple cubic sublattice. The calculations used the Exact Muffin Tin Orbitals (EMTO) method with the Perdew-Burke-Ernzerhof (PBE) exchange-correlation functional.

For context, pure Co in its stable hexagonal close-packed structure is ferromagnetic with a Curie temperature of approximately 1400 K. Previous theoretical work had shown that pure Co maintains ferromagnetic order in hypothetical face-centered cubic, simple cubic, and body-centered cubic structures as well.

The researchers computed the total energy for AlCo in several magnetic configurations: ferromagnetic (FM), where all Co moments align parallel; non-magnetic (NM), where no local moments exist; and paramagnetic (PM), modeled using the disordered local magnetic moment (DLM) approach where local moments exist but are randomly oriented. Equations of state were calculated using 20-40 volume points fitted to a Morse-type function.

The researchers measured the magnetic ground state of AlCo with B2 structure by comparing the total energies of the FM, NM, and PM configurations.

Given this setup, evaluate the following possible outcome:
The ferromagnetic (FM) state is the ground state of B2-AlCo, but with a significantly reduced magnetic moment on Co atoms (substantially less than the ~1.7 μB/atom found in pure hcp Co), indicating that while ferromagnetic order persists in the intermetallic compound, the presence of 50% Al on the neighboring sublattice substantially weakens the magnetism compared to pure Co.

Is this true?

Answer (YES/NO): NO